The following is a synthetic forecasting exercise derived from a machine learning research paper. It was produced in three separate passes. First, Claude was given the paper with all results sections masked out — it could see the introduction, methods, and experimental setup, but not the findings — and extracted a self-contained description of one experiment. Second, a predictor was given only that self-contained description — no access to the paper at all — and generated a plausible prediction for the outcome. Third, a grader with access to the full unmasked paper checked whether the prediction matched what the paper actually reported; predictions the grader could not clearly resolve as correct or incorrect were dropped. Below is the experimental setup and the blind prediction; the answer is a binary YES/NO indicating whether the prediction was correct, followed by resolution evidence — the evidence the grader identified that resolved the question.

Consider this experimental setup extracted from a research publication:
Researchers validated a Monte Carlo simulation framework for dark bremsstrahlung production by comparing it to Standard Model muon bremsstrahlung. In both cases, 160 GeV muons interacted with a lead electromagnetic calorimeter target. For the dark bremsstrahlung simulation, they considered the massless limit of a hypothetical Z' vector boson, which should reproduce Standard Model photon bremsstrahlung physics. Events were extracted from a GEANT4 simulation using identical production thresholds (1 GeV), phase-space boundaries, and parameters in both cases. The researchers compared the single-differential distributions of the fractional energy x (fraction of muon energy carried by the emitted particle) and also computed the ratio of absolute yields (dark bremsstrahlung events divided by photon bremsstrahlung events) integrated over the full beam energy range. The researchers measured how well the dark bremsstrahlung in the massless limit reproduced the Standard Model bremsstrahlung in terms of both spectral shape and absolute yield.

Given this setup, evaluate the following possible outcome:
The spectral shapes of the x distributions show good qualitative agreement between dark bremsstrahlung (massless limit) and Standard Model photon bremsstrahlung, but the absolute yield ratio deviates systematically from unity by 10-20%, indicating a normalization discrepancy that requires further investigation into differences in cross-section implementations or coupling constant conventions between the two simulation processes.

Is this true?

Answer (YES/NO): NO